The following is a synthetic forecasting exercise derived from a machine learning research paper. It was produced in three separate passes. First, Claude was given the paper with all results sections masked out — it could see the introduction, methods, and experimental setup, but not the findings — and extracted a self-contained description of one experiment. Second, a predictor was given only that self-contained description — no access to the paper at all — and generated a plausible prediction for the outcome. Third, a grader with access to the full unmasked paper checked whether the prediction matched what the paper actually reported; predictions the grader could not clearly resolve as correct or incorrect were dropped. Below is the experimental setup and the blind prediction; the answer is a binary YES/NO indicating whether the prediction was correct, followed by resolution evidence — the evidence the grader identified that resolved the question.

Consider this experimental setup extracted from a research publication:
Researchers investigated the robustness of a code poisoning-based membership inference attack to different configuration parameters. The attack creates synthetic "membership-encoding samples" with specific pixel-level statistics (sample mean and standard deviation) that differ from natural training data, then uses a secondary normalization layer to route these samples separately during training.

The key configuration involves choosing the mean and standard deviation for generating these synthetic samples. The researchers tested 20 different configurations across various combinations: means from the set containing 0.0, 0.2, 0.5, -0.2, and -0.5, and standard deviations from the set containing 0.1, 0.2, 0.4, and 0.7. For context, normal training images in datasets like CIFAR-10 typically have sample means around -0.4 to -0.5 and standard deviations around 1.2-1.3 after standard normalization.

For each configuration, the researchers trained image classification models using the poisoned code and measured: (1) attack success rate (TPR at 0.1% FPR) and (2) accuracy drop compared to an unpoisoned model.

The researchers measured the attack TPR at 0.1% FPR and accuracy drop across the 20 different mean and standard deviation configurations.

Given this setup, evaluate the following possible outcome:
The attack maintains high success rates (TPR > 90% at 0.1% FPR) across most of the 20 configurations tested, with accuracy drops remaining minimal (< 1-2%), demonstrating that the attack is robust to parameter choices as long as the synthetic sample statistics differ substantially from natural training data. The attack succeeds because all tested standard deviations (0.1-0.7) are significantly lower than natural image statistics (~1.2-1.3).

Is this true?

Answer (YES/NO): YES